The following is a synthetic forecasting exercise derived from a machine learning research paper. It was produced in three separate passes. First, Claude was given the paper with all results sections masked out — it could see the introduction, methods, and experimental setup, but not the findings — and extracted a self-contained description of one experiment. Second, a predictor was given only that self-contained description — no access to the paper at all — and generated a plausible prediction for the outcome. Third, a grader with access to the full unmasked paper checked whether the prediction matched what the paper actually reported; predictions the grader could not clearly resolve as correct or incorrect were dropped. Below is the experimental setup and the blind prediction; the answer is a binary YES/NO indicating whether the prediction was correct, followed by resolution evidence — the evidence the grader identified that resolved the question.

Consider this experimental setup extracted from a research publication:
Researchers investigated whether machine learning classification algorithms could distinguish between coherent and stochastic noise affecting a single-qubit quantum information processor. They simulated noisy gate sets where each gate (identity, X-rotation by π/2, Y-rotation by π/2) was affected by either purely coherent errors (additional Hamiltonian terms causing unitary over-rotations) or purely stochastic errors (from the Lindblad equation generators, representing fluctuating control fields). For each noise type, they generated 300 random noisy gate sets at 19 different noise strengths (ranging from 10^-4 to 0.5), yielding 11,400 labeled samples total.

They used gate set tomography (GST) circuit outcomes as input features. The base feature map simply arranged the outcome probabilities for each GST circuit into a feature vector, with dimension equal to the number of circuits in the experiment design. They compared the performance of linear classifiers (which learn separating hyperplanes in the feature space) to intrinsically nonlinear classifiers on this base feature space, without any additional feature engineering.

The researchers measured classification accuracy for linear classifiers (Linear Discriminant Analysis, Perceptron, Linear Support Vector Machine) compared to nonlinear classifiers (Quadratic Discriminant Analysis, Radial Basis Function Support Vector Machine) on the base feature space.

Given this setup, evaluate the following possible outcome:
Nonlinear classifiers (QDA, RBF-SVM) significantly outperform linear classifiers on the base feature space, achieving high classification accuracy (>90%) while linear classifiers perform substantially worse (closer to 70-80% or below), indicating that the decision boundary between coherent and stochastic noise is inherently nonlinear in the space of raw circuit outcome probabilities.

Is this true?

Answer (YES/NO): NO